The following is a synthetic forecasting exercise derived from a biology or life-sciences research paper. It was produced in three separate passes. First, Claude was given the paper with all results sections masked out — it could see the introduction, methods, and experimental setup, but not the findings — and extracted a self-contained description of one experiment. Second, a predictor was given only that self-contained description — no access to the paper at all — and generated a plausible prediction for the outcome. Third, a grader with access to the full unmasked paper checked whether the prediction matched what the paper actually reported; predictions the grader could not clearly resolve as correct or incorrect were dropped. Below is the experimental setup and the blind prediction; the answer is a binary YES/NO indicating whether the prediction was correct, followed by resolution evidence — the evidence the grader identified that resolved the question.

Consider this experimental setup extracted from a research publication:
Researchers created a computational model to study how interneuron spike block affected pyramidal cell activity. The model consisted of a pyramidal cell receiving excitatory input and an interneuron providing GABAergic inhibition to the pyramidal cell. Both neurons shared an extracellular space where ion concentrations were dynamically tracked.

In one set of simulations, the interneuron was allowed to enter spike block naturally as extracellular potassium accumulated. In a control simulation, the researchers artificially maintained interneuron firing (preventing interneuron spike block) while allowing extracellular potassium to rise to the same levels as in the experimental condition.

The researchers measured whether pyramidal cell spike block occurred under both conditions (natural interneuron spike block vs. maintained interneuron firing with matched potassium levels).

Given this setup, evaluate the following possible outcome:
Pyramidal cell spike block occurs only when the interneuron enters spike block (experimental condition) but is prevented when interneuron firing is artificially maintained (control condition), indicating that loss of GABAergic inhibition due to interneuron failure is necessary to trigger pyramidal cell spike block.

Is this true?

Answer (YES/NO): NO